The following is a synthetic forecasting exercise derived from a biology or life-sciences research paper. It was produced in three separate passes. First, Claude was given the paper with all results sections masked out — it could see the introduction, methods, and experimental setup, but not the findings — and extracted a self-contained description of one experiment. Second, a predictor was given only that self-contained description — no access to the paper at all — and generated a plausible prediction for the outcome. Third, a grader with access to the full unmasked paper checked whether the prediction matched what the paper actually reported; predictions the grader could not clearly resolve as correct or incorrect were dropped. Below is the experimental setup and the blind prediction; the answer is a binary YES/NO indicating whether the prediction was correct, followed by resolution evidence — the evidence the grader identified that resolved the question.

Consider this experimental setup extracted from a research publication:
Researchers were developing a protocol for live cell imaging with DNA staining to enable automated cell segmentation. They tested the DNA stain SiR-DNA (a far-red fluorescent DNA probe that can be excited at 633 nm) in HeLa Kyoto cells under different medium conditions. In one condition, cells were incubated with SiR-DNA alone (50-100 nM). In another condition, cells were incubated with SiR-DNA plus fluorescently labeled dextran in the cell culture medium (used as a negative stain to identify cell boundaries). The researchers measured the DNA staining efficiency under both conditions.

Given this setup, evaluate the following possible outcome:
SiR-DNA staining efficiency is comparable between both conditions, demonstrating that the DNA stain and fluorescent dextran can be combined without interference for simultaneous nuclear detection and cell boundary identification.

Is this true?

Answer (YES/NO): NO